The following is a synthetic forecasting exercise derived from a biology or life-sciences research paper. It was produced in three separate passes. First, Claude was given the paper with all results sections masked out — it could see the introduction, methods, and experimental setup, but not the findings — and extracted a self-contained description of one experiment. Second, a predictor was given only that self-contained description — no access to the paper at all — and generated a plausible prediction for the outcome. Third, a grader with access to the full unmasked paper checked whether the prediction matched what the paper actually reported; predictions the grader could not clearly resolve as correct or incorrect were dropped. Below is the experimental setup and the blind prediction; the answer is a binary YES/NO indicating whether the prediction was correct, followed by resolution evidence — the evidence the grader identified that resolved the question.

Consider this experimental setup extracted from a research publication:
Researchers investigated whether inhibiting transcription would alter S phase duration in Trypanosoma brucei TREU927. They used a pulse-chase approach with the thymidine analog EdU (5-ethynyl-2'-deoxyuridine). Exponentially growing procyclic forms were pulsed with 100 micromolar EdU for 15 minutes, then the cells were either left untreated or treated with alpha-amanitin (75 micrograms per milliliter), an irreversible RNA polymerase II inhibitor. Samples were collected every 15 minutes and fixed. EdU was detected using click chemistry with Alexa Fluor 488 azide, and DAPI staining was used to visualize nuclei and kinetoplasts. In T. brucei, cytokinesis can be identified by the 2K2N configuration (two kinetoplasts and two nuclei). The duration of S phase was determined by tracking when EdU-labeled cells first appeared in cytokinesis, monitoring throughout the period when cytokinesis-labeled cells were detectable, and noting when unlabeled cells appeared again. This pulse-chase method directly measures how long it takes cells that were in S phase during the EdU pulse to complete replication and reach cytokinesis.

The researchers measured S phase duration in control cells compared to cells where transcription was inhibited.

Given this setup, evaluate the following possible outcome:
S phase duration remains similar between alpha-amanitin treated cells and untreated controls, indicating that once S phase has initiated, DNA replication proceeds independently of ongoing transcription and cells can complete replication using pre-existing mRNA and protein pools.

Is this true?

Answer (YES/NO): YES